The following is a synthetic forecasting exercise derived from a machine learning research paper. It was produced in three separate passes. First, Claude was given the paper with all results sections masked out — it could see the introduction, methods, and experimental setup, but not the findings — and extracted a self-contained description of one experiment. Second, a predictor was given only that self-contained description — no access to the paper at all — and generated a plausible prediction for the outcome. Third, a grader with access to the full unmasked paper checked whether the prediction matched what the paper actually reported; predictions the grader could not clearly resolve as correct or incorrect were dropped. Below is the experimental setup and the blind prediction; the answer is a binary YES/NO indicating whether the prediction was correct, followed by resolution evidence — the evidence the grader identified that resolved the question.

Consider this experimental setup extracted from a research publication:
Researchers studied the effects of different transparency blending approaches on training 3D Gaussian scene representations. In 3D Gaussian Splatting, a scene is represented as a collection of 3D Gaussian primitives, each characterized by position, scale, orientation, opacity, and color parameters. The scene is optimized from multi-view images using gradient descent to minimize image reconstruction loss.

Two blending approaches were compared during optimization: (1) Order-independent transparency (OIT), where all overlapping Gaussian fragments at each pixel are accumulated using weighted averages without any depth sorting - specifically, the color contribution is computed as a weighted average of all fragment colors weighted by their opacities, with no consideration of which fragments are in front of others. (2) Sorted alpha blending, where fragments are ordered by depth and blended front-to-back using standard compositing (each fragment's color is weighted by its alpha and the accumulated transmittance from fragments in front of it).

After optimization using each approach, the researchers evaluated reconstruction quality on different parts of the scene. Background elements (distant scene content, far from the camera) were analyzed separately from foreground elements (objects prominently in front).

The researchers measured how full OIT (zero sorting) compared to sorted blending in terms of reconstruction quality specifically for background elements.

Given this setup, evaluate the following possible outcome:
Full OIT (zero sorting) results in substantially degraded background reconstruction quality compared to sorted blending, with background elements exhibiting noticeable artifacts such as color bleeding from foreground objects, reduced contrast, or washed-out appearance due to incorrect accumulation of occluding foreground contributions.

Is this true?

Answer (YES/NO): NO